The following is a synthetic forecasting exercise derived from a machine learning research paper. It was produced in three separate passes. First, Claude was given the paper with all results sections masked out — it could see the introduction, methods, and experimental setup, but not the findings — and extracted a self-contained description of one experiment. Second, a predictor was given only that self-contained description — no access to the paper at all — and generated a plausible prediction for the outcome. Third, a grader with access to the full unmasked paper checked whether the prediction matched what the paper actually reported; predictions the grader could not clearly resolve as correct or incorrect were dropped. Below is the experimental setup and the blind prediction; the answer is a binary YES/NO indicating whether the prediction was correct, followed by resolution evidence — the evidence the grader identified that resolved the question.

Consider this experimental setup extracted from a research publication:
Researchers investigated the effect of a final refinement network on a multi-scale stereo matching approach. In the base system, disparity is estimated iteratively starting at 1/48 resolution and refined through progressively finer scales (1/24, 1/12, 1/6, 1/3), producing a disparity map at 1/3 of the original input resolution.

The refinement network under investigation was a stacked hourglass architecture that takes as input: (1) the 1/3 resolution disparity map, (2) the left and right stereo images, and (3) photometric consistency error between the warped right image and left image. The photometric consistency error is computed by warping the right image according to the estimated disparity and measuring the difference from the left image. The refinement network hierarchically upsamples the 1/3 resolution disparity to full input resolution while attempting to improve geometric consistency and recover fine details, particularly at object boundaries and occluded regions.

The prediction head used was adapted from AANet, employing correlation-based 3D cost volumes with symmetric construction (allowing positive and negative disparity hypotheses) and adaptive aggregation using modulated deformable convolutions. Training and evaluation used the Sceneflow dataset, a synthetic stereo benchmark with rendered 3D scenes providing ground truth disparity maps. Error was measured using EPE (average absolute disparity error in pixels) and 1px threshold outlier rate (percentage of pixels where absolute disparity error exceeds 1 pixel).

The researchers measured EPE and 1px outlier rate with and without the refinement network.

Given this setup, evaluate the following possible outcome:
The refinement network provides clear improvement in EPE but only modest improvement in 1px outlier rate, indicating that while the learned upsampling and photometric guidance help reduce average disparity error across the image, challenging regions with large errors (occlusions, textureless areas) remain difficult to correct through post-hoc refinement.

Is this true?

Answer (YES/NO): YES